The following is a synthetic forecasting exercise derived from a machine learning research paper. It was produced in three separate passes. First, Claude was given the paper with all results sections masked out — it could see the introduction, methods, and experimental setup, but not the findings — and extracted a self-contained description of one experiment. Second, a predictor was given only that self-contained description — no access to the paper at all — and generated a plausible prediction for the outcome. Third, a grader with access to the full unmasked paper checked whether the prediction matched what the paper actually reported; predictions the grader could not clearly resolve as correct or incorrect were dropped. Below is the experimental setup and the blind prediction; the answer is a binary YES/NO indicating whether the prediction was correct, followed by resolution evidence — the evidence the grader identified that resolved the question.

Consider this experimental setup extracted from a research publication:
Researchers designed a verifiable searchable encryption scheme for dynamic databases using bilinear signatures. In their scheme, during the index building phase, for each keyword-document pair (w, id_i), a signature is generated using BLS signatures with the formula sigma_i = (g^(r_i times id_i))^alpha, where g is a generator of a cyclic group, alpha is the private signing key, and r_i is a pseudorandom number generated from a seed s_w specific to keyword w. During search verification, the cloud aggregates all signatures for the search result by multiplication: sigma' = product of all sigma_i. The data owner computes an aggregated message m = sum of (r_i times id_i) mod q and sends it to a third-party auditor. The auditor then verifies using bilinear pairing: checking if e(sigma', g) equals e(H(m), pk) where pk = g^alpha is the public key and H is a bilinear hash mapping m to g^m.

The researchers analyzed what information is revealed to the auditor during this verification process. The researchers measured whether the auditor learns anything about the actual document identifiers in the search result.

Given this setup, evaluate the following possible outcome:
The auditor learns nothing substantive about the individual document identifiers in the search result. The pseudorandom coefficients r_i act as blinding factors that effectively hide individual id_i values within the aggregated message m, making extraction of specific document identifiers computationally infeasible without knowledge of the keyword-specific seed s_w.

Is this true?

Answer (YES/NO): YES